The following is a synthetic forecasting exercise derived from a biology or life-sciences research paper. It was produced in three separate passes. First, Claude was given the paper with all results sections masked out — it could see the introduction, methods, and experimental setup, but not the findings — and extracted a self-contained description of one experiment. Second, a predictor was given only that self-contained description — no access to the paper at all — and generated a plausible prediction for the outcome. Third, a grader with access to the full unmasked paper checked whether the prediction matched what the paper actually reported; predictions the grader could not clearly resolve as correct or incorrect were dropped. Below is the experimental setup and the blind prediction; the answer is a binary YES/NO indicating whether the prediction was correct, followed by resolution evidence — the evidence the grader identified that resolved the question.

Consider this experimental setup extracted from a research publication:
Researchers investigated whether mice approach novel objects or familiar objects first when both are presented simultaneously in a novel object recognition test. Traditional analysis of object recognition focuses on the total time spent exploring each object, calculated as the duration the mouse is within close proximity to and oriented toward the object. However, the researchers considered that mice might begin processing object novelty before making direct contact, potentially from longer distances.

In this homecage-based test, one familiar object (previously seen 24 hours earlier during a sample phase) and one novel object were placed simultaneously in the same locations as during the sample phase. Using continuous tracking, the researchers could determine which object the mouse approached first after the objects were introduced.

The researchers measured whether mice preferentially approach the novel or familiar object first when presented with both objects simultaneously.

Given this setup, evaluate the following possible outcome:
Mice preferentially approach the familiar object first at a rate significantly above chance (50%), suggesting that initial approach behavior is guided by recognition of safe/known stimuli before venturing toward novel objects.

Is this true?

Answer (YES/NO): NO